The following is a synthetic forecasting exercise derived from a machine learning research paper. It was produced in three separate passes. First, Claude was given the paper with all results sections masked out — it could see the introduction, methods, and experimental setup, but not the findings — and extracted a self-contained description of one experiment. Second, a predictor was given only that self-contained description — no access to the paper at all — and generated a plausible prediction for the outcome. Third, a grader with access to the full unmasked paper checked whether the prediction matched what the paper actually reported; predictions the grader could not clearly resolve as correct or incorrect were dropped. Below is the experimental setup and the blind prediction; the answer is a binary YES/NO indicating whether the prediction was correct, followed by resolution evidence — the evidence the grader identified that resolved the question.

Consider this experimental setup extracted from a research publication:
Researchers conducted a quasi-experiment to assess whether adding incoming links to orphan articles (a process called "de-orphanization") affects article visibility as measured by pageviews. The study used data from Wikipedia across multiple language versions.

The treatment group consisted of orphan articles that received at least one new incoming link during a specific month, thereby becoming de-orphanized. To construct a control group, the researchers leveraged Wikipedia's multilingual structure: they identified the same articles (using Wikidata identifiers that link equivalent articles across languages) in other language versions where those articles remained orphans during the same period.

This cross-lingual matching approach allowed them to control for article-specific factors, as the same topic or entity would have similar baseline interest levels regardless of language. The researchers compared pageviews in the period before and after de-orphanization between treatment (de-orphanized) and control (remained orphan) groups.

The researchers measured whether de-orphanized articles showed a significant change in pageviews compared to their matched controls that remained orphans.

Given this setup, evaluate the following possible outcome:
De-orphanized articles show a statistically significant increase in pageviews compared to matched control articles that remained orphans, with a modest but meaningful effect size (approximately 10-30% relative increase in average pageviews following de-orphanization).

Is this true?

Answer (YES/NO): NO